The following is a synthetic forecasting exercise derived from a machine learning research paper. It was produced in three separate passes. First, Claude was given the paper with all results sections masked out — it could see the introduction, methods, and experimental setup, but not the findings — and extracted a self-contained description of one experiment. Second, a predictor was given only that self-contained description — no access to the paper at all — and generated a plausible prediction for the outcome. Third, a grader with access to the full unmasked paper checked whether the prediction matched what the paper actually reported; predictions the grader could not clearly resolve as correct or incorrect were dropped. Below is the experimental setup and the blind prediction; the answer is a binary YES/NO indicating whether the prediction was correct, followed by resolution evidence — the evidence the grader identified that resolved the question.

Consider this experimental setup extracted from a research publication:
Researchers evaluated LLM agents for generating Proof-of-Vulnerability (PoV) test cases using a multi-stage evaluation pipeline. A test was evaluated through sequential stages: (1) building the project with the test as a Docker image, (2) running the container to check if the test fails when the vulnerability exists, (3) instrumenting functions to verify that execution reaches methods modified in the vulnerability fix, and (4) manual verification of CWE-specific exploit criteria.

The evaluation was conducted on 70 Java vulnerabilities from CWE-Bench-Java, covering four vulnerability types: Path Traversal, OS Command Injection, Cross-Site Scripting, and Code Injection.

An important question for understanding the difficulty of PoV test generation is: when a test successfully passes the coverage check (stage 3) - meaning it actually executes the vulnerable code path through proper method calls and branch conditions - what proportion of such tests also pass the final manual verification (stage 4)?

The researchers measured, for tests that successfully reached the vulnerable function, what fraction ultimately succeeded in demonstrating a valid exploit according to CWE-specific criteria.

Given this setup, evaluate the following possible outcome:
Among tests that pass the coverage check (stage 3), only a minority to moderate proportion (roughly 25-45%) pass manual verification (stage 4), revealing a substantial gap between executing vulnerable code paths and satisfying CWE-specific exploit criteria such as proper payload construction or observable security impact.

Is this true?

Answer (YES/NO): NO